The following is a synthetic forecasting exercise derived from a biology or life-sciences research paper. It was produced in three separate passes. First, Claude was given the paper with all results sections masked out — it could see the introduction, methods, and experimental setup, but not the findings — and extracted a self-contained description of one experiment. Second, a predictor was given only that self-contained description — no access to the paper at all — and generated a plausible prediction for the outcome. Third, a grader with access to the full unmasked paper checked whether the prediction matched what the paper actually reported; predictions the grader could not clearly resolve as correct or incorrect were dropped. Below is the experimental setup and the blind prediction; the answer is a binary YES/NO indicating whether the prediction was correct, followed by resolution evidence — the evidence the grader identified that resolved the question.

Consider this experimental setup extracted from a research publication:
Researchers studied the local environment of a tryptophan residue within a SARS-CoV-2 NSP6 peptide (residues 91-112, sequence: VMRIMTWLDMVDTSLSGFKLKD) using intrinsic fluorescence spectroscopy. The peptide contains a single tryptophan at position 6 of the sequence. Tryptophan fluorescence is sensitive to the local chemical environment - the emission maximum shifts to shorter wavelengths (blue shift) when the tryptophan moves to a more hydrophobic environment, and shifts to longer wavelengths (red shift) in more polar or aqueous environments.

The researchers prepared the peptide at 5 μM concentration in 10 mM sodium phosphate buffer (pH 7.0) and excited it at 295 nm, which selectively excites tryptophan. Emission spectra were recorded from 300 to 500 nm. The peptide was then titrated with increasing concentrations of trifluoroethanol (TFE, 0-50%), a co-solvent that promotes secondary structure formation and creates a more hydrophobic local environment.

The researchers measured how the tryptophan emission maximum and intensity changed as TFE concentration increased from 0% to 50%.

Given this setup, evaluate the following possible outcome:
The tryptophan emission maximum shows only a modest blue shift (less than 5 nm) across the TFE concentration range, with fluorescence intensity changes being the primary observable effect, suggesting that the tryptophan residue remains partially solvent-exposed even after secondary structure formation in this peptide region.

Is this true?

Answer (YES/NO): NO